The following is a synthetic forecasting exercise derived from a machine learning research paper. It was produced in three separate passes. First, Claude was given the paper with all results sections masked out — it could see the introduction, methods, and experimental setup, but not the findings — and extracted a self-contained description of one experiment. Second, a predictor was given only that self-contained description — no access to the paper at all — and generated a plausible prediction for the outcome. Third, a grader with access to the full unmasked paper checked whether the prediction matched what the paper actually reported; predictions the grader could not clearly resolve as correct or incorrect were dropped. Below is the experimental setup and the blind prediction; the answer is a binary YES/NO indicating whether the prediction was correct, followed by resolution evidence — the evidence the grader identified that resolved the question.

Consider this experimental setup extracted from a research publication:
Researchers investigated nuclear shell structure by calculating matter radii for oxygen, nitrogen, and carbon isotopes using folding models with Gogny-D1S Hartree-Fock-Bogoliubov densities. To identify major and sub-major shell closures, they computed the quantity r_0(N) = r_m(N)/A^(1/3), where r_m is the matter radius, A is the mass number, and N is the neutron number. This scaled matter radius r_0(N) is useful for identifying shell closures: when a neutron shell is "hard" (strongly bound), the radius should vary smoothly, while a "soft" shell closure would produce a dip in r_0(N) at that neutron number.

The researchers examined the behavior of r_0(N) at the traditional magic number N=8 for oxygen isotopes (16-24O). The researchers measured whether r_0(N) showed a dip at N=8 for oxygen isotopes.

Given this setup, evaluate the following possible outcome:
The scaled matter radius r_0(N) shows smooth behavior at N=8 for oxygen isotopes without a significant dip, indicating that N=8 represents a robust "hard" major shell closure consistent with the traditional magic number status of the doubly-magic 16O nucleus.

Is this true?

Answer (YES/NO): YES